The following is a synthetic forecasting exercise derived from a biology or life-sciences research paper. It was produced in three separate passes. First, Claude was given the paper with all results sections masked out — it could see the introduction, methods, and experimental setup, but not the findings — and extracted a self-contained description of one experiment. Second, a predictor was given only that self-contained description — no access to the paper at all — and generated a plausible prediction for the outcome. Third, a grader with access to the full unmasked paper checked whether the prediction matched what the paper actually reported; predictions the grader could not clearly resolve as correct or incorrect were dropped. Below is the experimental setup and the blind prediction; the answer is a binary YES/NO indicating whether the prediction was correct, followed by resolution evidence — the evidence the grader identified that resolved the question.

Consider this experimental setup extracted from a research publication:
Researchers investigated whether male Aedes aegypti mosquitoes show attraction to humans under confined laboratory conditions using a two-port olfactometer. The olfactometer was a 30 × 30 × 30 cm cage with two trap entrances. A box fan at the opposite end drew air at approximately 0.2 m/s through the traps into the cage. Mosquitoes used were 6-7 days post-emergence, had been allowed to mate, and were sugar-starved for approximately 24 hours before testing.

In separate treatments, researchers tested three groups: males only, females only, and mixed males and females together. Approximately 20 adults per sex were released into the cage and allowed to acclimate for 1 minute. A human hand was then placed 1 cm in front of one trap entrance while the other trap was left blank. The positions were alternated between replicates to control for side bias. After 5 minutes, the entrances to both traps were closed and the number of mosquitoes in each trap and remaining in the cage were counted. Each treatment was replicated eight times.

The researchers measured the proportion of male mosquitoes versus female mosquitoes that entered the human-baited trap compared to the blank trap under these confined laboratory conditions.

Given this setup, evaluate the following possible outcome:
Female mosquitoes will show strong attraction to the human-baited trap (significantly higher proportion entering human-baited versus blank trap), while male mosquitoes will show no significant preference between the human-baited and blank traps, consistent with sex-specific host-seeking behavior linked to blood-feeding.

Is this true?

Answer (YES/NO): YES